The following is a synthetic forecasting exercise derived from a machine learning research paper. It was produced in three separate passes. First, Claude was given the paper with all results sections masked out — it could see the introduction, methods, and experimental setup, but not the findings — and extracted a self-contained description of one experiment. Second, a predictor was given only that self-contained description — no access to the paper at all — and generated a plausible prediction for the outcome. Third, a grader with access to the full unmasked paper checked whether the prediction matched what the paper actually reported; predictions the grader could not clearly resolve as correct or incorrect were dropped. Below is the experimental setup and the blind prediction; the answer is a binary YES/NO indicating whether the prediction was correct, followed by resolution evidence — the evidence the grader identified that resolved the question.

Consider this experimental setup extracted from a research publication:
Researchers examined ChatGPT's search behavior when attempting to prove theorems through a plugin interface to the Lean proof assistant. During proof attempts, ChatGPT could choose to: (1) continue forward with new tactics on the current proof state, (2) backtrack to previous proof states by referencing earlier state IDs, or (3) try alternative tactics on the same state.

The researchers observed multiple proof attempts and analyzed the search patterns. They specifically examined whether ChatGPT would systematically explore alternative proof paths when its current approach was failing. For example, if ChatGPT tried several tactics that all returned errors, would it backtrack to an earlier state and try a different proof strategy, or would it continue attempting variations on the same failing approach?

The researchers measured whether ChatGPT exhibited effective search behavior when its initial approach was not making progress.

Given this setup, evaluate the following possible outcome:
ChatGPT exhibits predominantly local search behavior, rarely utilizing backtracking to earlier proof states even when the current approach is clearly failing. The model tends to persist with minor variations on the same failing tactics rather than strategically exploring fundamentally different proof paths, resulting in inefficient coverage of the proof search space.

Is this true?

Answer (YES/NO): YES